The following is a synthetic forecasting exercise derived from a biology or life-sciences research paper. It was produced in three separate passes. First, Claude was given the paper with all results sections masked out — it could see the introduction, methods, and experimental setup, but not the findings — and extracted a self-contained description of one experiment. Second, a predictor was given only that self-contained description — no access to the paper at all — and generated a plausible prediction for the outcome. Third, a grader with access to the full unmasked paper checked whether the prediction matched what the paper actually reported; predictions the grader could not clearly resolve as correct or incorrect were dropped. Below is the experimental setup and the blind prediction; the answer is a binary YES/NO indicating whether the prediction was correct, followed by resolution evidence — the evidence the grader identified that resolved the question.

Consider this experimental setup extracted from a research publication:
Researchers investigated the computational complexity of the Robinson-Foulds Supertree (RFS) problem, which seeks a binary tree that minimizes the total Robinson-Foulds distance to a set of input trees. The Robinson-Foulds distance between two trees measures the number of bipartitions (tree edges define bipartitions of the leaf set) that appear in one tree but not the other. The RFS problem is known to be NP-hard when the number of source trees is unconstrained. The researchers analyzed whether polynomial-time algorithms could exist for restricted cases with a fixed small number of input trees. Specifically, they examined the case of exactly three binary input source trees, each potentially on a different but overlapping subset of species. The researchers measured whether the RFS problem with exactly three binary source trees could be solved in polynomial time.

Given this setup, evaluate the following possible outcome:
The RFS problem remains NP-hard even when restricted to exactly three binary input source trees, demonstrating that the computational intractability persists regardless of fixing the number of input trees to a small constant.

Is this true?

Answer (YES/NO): YES